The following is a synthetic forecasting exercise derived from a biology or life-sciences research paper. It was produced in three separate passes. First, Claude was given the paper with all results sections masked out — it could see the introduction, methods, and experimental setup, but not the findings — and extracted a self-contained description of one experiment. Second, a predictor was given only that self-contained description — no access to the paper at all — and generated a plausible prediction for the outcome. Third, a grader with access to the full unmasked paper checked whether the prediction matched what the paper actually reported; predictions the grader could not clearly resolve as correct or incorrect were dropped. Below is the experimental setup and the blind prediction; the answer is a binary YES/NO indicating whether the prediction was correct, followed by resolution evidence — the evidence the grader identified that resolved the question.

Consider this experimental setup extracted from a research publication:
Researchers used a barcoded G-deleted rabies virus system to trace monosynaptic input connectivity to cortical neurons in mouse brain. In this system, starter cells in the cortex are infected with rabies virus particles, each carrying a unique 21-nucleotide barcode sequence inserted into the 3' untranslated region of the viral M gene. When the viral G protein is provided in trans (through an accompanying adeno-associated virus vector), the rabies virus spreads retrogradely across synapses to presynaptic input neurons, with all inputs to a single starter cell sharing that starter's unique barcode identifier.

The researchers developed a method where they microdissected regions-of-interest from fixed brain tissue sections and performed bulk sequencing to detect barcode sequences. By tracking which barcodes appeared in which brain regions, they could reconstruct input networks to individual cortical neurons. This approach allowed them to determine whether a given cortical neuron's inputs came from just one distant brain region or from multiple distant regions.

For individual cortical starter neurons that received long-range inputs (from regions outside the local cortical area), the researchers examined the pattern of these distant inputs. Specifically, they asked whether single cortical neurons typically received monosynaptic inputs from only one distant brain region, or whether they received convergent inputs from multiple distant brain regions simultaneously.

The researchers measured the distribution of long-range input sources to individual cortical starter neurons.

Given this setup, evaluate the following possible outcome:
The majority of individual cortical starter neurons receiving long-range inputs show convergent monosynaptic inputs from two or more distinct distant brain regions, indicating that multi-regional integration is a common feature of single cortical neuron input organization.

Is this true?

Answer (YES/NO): YES